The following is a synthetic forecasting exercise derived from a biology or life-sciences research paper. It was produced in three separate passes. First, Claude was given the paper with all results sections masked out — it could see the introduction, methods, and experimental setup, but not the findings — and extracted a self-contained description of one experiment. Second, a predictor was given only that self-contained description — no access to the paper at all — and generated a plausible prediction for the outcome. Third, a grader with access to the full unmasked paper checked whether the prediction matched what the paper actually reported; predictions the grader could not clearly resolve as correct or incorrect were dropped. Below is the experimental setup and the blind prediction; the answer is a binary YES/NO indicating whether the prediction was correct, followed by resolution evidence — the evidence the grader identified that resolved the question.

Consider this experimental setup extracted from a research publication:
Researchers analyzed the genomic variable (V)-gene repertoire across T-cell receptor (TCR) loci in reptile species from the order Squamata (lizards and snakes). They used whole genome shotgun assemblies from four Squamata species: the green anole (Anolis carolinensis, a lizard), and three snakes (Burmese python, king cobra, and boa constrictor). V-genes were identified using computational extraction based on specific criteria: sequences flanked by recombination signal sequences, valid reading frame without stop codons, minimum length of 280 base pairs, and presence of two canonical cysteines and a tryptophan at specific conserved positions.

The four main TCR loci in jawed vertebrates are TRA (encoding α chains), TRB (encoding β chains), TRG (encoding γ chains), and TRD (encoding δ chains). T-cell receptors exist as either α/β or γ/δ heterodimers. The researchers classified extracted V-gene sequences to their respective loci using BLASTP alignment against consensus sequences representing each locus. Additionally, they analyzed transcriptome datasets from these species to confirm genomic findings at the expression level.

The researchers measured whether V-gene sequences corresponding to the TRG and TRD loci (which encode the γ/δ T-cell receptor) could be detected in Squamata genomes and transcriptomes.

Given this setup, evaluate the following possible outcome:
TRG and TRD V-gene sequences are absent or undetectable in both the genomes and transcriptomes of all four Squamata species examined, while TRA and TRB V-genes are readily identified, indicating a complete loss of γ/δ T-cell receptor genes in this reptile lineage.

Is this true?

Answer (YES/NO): YES